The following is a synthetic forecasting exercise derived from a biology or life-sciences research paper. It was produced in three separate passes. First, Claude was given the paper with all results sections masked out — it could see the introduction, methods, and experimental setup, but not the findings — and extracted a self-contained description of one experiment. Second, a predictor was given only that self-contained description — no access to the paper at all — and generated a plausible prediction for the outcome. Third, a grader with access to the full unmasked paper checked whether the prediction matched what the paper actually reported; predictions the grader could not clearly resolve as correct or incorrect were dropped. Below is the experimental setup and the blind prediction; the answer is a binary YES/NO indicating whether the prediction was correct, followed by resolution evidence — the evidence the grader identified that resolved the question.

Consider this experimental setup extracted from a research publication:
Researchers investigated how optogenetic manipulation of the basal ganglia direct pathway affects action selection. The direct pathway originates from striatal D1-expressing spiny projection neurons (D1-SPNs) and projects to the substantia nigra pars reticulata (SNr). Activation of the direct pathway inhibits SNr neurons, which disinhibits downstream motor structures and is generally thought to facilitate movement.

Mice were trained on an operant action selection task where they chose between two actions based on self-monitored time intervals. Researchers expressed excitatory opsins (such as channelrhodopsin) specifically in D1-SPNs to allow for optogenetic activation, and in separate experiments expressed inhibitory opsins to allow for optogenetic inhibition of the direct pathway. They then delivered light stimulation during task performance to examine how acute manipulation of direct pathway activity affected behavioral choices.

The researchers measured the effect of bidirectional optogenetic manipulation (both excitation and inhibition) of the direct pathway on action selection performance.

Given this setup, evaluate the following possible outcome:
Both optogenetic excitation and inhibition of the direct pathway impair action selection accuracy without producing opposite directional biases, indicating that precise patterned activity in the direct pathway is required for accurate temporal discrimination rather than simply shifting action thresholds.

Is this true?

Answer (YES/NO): NO